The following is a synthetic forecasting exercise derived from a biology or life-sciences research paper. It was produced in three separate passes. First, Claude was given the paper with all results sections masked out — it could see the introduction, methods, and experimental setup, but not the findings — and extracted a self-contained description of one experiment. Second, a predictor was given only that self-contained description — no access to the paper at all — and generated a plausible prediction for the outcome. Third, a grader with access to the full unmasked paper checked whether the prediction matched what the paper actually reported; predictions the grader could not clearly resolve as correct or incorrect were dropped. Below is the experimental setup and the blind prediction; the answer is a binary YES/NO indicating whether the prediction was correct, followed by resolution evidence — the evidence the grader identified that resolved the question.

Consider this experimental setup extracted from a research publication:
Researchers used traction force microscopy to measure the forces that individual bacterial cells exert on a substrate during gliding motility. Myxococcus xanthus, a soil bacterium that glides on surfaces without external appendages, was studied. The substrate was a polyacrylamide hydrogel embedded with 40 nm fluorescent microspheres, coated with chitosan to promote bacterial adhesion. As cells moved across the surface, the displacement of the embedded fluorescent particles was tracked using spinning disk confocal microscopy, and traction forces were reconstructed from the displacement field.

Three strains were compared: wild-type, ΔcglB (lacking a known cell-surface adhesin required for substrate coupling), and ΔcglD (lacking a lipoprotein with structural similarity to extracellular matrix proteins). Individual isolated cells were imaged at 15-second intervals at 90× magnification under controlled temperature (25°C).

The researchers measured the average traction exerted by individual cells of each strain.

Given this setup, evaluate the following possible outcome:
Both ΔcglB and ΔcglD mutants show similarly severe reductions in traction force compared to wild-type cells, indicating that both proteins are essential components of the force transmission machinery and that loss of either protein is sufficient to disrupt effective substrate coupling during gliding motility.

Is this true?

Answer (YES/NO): NO